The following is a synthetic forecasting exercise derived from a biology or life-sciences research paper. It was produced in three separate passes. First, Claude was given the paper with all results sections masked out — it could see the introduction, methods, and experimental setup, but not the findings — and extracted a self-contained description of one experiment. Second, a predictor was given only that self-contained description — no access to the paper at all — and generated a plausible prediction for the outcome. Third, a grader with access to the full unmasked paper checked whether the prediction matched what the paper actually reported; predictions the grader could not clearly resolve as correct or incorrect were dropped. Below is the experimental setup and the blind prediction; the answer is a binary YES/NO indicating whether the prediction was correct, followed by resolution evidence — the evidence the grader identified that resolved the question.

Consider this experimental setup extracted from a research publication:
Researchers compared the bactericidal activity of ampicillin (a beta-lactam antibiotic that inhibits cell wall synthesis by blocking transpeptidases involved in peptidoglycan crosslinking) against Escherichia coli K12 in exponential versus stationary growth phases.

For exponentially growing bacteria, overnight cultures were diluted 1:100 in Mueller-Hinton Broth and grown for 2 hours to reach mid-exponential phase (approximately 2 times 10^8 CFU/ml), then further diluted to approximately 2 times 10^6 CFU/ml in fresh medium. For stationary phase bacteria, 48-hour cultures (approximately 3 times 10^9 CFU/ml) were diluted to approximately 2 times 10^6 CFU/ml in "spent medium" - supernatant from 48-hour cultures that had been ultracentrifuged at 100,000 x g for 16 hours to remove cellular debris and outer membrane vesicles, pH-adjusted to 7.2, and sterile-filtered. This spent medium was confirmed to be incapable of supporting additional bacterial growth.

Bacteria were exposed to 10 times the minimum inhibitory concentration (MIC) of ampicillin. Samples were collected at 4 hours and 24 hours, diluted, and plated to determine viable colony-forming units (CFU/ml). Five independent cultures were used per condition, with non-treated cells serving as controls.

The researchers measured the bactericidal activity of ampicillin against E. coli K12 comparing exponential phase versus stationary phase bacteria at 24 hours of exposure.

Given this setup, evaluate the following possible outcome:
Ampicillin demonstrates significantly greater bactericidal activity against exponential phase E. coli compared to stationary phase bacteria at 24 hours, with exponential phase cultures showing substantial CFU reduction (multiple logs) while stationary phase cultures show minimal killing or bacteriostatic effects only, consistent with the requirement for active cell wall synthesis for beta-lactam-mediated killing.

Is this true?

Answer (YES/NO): YES